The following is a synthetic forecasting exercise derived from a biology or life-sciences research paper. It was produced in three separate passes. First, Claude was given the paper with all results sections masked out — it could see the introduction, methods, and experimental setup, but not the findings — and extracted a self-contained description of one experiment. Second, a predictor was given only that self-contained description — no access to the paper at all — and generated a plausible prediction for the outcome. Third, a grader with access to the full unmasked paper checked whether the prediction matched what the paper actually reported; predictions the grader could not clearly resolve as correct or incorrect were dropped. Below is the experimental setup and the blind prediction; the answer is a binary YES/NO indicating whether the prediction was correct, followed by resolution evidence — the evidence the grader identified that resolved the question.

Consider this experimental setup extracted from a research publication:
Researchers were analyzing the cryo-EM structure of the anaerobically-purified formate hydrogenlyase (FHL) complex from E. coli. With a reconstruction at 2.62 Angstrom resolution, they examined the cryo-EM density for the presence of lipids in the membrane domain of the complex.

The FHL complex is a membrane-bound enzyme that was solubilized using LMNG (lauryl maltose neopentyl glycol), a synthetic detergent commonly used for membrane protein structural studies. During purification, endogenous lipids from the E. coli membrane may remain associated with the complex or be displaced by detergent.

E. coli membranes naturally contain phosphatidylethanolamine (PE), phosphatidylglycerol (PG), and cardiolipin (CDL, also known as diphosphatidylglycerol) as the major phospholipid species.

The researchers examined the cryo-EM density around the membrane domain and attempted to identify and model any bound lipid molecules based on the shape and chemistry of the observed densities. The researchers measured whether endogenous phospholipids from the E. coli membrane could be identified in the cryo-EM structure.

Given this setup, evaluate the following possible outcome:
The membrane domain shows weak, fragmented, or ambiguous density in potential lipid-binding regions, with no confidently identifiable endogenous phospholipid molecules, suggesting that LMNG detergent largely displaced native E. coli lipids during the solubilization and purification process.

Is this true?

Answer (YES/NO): NO